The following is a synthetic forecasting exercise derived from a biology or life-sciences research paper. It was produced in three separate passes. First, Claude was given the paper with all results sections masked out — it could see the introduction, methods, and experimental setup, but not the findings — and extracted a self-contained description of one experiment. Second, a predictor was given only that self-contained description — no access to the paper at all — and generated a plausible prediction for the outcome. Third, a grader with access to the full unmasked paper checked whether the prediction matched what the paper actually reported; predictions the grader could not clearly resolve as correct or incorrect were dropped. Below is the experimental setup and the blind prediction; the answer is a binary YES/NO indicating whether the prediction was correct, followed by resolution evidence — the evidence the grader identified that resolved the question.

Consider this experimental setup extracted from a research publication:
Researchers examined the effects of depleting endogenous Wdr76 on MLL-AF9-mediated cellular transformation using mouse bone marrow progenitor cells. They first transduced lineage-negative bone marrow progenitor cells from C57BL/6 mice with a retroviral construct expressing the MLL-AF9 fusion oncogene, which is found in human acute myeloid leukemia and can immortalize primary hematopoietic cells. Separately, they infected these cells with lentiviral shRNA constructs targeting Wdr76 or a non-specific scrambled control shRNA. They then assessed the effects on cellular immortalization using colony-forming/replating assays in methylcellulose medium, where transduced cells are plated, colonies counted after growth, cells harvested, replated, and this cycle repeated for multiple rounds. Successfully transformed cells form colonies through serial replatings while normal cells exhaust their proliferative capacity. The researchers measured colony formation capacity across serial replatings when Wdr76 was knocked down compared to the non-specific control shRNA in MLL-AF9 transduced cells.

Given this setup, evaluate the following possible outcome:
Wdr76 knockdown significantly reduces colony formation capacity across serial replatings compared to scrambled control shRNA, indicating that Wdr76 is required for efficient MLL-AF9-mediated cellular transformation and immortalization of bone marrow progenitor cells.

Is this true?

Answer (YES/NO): YES